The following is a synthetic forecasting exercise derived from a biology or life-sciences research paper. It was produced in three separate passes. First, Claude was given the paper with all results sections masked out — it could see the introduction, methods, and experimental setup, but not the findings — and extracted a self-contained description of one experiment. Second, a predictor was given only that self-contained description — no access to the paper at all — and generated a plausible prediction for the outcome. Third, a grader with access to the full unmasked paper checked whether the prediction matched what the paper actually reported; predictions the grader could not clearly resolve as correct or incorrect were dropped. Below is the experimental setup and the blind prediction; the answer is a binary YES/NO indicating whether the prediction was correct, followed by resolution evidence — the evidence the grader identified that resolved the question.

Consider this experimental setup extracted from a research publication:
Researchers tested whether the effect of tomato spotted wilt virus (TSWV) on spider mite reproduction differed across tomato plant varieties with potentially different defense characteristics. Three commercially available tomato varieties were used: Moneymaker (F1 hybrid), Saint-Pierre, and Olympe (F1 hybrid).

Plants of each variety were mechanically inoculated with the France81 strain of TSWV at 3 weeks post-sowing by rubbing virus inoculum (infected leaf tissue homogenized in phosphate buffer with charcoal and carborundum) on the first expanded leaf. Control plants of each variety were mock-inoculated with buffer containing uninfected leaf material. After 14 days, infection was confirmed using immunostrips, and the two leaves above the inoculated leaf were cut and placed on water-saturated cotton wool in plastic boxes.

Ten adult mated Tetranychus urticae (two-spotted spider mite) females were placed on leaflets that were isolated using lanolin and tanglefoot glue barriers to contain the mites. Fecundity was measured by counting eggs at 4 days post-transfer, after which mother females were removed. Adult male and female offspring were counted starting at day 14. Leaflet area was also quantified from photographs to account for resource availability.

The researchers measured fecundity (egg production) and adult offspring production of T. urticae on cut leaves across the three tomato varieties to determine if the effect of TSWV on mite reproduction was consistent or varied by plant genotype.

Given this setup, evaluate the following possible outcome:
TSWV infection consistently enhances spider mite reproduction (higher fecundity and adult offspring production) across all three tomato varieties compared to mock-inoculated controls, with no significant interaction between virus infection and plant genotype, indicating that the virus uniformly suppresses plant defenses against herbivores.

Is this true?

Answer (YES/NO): NO